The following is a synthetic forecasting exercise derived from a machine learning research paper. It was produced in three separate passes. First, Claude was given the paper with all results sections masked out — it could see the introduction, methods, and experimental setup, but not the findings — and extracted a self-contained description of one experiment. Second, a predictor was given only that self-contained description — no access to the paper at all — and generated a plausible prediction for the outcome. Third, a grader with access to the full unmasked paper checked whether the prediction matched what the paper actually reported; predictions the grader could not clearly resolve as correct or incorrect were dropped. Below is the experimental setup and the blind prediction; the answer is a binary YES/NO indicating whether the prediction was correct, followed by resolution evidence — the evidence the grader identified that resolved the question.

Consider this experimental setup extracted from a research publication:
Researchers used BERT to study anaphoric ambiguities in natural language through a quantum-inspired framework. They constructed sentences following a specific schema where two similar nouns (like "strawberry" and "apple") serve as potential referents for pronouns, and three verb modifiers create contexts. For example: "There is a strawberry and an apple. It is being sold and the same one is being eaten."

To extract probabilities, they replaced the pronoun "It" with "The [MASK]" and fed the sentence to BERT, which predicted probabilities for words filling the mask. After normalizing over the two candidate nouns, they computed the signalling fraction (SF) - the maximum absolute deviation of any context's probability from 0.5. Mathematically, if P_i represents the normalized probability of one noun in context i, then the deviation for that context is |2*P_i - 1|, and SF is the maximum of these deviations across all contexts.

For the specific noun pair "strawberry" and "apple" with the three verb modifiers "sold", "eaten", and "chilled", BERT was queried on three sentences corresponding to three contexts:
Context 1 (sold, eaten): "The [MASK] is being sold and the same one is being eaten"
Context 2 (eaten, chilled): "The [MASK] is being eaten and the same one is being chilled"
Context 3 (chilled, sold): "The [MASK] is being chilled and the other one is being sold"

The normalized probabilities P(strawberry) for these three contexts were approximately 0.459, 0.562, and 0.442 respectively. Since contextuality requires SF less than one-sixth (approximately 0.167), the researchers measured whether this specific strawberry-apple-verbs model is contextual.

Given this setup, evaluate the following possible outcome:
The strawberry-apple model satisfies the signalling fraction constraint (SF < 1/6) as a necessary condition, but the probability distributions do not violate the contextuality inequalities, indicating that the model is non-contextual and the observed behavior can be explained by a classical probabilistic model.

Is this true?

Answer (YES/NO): NO